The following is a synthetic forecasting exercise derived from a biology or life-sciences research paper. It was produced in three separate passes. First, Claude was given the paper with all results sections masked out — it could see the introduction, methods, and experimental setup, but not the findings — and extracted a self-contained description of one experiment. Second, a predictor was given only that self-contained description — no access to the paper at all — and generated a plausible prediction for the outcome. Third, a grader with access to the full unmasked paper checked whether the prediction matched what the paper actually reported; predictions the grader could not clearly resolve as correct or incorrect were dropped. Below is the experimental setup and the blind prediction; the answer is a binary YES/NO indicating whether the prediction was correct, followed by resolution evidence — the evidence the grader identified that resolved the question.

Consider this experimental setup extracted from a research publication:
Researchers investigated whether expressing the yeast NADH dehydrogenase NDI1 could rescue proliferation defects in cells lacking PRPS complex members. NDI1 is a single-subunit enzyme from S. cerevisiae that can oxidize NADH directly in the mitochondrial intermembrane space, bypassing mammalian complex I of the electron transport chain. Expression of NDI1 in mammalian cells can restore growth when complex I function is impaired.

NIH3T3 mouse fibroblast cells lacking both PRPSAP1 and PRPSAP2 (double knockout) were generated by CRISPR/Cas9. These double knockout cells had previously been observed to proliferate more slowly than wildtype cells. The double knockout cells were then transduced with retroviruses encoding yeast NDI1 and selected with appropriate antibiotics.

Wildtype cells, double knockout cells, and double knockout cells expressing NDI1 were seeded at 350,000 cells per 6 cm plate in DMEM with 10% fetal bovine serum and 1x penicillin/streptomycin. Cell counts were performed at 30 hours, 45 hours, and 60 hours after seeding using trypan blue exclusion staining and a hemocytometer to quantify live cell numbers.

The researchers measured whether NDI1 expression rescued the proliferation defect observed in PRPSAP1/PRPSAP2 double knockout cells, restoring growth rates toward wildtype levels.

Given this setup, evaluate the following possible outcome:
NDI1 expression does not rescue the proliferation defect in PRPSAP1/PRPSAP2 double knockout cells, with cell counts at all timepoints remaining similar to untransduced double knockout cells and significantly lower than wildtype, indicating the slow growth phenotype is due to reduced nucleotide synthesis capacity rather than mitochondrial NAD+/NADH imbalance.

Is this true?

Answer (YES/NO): NO